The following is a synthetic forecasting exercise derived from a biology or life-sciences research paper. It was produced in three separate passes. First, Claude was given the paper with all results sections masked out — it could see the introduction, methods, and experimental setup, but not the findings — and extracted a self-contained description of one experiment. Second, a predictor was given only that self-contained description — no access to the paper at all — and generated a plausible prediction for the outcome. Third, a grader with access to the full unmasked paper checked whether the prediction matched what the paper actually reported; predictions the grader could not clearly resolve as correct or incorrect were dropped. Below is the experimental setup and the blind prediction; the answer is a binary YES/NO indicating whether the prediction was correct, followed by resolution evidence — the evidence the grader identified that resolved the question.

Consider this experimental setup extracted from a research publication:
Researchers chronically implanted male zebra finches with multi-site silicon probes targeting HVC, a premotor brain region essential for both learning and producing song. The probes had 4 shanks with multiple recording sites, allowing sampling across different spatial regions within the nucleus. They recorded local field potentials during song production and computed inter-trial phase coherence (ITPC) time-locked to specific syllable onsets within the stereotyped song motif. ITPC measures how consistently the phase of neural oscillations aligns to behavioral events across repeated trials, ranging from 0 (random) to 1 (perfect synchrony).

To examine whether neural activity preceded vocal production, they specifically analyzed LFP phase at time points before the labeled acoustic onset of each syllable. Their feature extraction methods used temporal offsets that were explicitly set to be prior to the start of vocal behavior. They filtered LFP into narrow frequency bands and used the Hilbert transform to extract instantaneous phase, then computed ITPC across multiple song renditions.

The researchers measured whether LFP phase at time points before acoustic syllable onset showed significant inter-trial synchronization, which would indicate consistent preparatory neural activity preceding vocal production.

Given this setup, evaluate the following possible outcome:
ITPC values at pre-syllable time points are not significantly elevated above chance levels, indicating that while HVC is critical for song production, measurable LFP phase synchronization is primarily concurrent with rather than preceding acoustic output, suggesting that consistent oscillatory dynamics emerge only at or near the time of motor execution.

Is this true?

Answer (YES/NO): NO